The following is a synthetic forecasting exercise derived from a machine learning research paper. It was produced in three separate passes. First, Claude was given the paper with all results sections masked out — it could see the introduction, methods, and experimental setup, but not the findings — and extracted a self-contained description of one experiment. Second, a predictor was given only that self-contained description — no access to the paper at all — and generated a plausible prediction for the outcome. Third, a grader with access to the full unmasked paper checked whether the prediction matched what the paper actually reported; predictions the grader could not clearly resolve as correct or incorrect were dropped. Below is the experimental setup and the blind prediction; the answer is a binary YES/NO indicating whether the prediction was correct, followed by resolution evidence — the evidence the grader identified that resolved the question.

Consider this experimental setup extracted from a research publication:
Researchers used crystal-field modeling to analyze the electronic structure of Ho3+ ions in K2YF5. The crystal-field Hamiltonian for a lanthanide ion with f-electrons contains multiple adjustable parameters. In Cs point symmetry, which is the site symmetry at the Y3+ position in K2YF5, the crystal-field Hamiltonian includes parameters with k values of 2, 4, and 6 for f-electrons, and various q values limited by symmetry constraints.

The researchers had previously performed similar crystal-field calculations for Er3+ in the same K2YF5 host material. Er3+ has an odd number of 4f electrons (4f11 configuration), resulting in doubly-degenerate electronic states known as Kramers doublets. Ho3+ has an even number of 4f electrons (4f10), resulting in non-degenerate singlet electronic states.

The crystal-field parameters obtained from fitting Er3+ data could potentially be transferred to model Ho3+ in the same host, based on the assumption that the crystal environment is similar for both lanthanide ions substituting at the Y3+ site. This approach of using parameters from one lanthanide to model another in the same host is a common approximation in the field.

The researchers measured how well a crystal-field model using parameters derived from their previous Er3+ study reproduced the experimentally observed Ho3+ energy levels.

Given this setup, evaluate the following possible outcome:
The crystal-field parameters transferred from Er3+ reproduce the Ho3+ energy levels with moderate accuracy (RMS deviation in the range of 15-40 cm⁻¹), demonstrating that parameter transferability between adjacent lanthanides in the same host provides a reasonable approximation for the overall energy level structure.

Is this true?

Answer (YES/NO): YES